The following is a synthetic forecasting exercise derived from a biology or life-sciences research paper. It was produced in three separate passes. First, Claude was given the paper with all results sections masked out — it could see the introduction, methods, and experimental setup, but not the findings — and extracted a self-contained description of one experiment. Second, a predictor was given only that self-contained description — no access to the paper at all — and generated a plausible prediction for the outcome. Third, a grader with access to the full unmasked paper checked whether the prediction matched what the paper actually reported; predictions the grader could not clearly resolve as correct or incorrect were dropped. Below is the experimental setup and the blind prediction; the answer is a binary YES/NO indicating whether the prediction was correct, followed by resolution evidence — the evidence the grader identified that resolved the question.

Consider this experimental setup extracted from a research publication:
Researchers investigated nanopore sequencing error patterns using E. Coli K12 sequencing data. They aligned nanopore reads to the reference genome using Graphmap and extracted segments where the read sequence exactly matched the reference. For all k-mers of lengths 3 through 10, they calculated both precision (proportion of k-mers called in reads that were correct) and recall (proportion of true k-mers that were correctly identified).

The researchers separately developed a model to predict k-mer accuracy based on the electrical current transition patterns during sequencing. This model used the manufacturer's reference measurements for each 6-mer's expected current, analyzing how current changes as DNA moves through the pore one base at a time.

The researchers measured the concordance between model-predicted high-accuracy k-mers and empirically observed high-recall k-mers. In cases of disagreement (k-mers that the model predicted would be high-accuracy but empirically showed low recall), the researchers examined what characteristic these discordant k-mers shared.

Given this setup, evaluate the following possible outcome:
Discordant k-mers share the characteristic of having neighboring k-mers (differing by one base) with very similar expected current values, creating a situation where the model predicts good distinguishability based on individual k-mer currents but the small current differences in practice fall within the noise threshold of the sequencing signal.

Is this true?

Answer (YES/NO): YES